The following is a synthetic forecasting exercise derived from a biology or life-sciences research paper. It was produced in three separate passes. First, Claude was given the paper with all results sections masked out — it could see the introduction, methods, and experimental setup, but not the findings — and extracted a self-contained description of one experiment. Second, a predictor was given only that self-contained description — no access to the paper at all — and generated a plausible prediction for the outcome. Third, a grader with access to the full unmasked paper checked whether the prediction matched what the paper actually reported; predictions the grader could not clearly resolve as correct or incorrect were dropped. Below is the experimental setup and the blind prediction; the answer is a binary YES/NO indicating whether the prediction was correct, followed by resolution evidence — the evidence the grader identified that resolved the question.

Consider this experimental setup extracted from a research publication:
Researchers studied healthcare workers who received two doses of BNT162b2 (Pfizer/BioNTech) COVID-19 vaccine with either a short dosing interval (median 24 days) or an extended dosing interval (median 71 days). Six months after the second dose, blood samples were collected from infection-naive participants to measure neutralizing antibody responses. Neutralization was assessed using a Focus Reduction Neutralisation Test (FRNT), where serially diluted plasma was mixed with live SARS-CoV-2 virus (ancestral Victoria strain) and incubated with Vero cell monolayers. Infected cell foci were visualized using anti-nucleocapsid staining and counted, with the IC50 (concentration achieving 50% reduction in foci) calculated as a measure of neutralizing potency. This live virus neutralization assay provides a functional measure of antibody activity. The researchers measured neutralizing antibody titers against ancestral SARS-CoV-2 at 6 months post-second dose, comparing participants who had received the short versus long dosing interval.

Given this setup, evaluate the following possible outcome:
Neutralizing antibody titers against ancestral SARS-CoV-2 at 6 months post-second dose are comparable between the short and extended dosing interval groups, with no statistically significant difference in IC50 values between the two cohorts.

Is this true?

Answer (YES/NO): YES